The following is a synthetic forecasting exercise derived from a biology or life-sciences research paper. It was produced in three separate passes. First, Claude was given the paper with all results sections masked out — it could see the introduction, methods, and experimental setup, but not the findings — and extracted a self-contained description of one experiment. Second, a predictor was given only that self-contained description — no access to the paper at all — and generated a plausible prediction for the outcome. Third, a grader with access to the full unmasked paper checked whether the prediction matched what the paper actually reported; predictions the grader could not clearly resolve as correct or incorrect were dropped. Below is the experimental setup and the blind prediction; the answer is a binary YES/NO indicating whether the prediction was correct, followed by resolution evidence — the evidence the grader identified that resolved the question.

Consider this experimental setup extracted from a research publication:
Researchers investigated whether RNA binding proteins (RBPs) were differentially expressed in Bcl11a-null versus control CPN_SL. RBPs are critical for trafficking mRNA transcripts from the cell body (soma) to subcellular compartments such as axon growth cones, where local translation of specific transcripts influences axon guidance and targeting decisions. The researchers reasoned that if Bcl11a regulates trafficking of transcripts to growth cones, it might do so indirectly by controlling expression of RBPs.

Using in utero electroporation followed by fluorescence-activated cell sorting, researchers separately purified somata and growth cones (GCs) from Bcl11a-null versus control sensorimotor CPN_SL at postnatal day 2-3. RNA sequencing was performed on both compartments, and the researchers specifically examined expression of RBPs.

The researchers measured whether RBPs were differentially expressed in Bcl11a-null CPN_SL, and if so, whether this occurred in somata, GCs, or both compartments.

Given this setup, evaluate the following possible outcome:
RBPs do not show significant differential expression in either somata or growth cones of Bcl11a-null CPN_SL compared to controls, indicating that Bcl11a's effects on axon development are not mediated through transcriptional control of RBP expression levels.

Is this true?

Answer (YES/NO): NO